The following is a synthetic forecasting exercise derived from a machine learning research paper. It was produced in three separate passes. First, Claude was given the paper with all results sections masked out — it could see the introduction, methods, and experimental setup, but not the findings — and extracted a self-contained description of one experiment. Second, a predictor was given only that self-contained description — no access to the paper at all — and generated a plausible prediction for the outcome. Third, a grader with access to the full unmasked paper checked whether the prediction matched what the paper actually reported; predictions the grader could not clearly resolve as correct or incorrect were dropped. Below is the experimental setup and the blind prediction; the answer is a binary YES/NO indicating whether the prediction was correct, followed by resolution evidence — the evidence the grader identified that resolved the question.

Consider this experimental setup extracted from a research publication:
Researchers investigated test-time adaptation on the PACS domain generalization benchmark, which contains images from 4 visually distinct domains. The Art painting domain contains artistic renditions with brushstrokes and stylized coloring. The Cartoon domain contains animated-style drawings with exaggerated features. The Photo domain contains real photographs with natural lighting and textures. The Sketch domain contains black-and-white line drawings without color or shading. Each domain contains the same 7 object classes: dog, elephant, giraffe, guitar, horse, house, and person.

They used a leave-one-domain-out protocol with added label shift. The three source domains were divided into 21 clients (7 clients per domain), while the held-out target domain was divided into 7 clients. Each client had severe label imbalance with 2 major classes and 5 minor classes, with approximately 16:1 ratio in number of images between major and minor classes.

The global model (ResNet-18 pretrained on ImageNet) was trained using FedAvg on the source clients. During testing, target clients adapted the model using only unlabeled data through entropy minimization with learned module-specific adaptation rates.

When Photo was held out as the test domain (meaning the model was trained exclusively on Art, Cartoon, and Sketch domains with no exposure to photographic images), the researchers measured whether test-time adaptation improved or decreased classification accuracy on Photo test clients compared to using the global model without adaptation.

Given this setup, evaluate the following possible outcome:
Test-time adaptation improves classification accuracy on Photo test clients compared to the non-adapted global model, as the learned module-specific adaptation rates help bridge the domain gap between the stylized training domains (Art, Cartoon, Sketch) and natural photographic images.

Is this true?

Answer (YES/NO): YES